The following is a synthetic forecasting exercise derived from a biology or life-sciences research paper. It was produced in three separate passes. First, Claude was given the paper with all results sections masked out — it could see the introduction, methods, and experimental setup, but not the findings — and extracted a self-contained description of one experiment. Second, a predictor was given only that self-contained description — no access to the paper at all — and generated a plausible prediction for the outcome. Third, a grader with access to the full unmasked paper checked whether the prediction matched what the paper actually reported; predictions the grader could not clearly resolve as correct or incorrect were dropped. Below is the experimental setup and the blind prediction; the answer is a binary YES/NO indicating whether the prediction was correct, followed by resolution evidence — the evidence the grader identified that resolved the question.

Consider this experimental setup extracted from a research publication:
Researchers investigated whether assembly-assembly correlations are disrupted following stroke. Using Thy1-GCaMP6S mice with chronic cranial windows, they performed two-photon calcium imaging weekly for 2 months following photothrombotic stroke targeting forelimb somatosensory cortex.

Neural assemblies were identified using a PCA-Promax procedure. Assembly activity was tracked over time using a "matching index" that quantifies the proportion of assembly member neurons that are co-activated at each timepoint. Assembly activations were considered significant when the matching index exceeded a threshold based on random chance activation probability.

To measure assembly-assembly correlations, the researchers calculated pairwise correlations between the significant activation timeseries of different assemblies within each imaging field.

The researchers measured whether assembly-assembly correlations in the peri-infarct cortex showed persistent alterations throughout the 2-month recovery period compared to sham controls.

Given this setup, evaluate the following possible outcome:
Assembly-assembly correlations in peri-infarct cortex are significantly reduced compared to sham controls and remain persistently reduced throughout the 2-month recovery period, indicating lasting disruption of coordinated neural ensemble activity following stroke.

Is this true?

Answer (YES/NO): NO